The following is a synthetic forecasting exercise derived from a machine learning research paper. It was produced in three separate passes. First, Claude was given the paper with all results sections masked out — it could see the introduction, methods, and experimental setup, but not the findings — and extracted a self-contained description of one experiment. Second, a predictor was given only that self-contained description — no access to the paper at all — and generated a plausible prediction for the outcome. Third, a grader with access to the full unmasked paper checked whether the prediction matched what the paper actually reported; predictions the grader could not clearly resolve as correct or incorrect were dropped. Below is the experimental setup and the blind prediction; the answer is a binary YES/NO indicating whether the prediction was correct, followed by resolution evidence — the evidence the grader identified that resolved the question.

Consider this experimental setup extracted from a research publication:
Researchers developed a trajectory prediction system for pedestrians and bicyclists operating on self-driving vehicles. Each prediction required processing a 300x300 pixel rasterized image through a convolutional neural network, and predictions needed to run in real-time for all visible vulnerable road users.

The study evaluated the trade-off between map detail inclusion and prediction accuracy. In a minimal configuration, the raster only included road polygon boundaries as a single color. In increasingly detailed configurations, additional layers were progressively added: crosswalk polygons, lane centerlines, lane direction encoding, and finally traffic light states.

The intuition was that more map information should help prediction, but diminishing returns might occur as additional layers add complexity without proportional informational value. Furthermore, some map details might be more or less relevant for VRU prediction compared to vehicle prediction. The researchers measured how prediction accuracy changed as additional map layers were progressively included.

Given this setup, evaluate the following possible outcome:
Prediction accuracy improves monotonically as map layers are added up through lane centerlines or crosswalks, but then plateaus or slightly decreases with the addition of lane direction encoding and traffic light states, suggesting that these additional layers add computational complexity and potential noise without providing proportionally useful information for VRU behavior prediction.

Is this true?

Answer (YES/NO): NO